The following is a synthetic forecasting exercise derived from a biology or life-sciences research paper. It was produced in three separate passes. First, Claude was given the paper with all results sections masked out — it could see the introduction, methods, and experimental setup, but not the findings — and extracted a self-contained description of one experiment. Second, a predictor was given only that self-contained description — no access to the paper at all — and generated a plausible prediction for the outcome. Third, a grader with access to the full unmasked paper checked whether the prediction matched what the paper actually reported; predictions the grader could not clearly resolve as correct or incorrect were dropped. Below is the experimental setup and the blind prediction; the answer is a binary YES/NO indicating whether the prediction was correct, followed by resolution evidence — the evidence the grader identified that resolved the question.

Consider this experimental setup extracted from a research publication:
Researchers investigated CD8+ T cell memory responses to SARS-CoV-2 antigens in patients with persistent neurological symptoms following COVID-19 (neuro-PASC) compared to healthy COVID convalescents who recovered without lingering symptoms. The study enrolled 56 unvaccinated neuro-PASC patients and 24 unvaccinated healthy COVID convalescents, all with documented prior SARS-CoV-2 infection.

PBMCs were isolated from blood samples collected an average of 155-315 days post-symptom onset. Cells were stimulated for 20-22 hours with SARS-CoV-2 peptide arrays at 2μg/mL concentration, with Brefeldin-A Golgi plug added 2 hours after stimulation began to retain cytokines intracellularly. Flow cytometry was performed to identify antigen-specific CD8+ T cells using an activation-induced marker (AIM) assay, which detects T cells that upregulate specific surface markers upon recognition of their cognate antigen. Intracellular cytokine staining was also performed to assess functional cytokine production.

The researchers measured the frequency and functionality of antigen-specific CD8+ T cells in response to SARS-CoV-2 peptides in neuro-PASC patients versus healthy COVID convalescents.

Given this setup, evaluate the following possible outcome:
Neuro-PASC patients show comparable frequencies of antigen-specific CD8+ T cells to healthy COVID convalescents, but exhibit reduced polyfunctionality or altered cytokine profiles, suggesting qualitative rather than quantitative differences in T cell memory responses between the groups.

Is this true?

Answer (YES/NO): NO